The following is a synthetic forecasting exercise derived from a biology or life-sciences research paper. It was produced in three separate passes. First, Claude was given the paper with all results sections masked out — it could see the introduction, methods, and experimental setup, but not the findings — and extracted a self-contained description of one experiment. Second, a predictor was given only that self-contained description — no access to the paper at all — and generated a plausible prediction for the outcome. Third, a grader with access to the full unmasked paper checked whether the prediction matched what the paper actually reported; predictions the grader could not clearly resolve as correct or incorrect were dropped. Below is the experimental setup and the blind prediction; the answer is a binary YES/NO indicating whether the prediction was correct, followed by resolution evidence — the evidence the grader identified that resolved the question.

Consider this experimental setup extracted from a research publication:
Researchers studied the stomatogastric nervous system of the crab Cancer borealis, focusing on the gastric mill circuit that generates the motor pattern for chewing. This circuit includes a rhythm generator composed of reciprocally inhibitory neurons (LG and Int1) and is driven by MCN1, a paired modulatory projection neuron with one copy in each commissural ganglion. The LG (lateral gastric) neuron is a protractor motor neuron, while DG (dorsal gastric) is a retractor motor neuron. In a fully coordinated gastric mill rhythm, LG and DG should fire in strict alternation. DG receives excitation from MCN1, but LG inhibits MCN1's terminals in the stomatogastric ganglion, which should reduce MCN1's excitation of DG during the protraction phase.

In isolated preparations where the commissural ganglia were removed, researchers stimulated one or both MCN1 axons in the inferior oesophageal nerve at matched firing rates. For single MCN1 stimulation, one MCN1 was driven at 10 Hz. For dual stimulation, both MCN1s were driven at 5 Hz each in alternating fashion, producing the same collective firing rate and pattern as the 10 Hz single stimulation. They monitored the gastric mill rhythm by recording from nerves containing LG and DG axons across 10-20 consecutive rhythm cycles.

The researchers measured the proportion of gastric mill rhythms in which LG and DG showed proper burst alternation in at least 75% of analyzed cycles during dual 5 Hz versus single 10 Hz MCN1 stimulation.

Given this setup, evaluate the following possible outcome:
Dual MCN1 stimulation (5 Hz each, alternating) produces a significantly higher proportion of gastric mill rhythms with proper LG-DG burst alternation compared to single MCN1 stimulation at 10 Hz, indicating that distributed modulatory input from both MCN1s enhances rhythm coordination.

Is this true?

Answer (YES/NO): YES